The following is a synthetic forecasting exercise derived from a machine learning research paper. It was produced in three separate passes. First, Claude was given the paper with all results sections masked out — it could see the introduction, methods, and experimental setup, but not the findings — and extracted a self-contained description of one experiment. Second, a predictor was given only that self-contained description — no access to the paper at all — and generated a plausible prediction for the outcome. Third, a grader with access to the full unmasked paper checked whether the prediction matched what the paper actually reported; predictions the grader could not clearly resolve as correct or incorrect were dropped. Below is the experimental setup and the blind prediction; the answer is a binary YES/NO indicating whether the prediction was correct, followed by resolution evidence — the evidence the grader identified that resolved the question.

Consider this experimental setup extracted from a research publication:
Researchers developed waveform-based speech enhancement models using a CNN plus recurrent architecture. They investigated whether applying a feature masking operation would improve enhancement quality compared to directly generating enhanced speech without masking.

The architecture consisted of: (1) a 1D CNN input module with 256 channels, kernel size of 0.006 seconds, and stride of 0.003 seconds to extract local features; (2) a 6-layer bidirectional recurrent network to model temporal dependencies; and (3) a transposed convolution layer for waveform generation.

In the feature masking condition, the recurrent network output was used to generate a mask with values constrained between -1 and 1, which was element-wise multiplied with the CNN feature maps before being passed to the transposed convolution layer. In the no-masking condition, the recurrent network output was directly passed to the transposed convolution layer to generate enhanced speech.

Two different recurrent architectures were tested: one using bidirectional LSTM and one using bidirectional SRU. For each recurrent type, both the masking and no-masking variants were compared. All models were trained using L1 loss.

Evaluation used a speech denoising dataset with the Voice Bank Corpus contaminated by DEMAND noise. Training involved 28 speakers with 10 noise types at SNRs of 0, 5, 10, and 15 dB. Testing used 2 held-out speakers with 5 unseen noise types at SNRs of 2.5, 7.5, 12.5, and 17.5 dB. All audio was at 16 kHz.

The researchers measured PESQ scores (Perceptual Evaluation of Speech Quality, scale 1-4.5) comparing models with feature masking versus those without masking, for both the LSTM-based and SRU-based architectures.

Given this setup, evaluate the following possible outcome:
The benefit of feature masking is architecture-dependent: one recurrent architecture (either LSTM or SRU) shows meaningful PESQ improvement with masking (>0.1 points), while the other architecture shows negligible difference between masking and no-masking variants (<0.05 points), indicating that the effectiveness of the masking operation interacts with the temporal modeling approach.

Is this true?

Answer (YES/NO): NO